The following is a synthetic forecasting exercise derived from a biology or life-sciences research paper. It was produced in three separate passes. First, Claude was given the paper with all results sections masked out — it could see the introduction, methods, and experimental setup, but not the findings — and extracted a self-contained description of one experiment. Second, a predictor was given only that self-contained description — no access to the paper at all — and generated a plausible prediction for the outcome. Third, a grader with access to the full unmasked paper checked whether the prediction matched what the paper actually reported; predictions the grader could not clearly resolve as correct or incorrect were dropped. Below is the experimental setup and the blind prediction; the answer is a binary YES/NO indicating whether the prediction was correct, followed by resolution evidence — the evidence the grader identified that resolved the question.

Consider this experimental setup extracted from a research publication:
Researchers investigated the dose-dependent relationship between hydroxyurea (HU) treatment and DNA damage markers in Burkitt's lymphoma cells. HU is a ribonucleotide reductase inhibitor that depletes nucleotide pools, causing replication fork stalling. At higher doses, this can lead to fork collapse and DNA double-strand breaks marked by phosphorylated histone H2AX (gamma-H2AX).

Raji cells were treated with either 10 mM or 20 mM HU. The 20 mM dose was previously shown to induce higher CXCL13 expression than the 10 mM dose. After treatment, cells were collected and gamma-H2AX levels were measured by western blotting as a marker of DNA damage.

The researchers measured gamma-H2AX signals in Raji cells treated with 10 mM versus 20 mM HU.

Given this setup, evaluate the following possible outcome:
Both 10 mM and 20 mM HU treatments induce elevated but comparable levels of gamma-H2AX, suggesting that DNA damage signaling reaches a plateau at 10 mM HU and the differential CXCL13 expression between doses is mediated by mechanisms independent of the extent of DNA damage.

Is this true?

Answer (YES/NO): NO